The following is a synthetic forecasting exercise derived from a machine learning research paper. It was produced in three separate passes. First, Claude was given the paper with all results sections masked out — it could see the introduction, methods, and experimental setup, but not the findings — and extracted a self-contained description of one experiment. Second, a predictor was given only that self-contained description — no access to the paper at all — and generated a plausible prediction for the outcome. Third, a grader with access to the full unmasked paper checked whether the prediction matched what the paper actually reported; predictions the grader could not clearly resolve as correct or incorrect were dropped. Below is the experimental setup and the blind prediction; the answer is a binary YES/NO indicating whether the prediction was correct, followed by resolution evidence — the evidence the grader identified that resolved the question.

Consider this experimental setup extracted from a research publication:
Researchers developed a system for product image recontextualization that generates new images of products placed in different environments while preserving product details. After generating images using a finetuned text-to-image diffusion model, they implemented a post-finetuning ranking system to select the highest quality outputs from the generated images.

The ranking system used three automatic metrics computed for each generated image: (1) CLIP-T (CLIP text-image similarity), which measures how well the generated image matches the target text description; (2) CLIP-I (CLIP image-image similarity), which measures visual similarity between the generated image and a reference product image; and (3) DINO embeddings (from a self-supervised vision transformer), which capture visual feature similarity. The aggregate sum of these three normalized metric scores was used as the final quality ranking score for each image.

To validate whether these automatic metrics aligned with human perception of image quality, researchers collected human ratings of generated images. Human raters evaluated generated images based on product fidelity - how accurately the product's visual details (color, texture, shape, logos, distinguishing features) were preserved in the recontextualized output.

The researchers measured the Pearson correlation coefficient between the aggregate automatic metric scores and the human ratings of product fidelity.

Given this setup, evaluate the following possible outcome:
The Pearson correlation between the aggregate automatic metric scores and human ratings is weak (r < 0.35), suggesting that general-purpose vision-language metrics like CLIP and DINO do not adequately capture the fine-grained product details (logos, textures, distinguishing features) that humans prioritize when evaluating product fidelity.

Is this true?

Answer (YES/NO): NO